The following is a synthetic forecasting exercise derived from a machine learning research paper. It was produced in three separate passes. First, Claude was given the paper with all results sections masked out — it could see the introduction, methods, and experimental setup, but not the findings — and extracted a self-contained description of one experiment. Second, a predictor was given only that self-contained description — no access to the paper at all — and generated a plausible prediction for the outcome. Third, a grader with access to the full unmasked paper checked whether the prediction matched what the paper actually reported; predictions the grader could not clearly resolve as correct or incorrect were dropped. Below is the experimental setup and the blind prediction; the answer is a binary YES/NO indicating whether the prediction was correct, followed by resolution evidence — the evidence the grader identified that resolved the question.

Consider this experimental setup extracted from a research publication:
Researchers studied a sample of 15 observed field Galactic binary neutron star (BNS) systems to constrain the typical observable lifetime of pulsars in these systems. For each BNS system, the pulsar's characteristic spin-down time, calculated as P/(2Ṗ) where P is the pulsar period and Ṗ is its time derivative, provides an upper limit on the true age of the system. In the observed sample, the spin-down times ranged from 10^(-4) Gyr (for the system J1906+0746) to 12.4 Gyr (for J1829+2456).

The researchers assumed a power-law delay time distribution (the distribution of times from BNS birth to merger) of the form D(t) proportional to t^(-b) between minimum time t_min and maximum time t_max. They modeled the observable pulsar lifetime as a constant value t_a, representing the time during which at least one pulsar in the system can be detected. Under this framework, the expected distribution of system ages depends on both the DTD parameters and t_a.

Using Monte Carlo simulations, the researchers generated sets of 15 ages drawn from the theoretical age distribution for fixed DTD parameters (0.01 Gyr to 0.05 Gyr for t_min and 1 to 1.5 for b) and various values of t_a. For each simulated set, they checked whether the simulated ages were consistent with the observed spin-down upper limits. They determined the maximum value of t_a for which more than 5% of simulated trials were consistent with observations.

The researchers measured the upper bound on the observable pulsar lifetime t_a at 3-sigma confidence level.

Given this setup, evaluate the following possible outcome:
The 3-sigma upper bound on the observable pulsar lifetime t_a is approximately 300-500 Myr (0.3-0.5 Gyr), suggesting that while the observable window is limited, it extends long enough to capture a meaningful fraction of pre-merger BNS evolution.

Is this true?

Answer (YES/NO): NO